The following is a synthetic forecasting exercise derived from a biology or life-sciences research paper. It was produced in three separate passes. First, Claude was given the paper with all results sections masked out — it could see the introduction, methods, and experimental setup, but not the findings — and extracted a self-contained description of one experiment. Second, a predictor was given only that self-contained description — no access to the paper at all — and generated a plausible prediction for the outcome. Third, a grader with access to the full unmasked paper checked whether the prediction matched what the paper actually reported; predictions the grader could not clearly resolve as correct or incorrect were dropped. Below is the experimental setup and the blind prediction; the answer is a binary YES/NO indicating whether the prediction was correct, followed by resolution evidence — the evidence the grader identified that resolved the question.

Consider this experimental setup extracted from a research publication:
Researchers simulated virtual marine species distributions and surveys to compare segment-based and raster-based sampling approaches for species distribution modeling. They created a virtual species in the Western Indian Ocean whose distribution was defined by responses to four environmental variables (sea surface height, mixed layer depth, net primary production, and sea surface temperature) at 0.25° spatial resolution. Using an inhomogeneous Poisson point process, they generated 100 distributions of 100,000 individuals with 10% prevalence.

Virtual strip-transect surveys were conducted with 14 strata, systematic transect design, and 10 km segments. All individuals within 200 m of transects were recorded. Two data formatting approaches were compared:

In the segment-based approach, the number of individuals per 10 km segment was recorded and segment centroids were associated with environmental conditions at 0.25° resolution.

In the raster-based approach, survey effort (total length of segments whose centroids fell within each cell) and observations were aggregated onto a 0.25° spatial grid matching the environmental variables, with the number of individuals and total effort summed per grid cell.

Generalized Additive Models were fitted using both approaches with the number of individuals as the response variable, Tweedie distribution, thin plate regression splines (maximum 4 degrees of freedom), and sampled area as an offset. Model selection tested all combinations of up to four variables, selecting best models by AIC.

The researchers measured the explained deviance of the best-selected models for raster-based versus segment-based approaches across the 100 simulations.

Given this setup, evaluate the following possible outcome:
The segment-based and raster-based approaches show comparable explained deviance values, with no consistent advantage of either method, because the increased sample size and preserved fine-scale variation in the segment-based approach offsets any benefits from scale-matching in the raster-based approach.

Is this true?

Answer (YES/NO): NO